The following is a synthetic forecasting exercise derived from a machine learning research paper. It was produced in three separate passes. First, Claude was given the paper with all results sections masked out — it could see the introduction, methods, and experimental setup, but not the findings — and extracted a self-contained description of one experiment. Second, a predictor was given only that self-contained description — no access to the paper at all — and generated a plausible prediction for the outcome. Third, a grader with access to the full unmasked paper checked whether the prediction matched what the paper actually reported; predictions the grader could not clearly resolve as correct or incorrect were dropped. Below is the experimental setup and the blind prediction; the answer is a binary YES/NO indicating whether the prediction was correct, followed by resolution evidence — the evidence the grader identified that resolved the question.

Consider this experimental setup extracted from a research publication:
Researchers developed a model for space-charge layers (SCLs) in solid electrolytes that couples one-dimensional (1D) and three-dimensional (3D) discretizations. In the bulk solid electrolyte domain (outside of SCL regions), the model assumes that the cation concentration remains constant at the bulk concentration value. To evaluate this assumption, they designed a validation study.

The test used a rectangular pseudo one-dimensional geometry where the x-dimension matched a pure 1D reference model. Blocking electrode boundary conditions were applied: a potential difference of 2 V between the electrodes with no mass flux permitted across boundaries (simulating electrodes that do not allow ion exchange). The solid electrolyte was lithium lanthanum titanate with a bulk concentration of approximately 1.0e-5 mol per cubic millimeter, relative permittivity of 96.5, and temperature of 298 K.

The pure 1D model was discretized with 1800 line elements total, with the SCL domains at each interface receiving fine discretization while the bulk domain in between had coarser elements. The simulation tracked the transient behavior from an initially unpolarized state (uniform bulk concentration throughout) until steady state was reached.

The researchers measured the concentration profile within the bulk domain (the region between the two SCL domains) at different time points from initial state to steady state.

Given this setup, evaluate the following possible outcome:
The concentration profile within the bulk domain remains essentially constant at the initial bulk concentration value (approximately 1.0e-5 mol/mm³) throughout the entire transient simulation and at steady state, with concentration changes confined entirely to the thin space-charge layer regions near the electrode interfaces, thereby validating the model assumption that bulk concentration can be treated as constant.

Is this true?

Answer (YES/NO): YES